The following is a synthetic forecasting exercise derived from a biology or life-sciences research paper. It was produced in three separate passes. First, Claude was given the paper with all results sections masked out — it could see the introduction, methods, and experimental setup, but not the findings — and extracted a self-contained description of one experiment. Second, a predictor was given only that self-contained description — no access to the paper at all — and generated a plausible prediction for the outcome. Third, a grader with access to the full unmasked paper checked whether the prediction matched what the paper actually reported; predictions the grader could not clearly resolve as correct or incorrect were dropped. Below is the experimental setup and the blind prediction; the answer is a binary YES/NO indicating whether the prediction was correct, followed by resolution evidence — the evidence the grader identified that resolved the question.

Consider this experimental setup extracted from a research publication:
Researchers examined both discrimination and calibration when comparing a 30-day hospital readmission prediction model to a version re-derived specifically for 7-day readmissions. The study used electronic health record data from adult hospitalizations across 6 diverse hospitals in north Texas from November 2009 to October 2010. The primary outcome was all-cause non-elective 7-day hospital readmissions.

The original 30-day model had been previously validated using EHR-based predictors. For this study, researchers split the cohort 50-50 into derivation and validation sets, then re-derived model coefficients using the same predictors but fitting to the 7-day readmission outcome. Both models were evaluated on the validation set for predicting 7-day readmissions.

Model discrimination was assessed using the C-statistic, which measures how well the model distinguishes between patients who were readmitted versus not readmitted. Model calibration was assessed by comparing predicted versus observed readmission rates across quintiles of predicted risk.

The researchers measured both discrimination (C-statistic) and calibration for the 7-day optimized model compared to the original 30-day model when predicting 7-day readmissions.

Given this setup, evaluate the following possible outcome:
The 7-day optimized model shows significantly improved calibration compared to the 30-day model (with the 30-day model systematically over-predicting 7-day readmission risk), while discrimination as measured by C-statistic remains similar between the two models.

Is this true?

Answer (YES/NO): NO